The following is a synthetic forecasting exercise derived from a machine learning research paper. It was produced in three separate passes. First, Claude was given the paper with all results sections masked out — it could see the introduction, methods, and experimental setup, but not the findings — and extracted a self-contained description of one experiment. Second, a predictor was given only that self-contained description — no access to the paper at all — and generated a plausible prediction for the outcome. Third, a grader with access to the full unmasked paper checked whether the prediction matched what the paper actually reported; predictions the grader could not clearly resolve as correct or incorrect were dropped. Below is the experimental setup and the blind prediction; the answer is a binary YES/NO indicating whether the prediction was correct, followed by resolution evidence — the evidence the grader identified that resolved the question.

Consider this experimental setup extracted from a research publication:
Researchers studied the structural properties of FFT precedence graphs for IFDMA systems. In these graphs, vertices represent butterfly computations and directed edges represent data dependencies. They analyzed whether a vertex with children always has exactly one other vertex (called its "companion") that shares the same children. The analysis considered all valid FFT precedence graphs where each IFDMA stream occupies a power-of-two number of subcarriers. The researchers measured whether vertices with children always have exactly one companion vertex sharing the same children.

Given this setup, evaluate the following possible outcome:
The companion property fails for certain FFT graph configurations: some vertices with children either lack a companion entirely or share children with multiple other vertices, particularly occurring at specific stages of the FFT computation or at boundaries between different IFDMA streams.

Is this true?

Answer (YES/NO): NO